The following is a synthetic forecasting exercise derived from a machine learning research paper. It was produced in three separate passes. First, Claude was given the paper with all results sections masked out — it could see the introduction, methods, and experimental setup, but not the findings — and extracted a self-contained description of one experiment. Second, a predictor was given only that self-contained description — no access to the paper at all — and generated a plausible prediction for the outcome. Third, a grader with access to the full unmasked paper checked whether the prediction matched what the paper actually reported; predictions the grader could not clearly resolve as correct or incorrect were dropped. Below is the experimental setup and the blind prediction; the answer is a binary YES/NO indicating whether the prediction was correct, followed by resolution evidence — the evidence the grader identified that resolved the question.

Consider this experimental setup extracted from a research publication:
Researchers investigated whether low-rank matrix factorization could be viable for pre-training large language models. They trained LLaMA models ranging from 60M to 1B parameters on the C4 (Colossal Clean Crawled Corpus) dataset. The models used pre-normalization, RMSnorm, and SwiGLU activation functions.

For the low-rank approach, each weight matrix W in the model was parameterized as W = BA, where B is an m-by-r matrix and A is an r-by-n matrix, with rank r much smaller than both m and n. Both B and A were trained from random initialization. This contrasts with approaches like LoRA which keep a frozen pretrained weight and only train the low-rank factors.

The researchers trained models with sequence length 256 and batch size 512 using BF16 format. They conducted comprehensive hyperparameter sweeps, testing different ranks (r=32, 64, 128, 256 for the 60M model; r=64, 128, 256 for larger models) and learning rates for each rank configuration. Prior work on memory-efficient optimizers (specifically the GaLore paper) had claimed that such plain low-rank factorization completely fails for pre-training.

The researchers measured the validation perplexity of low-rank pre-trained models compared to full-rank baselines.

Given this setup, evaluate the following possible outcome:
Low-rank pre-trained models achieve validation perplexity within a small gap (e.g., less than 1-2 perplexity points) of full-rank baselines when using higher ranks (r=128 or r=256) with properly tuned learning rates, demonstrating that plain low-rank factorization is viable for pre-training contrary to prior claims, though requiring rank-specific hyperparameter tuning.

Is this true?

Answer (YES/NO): NO